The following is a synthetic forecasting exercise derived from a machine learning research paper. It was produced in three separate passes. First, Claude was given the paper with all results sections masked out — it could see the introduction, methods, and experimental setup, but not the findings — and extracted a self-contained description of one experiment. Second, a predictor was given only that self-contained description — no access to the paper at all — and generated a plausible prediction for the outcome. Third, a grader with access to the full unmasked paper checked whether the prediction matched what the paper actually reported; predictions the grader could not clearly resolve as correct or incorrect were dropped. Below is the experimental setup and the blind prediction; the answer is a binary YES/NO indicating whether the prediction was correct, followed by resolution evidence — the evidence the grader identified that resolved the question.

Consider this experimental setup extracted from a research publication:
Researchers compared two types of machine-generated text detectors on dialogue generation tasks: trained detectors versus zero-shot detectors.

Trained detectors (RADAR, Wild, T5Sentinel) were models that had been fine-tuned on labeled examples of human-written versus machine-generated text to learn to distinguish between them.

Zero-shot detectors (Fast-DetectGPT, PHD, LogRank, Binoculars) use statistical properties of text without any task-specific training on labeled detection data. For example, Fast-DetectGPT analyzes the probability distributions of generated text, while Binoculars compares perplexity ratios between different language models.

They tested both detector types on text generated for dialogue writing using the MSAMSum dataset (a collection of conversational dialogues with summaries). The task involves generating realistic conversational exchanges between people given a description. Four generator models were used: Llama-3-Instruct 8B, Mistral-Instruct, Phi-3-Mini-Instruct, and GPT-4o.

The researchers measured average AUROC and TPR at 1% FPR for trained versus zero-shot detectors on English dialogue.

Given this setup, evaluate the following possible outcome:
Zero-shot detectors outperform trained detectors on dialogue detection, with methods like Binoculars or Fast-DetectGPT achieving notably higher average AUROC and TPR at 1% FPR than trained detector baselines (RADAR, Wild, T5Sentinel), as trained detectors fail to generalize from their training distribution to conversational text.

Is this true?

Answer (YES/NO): NO